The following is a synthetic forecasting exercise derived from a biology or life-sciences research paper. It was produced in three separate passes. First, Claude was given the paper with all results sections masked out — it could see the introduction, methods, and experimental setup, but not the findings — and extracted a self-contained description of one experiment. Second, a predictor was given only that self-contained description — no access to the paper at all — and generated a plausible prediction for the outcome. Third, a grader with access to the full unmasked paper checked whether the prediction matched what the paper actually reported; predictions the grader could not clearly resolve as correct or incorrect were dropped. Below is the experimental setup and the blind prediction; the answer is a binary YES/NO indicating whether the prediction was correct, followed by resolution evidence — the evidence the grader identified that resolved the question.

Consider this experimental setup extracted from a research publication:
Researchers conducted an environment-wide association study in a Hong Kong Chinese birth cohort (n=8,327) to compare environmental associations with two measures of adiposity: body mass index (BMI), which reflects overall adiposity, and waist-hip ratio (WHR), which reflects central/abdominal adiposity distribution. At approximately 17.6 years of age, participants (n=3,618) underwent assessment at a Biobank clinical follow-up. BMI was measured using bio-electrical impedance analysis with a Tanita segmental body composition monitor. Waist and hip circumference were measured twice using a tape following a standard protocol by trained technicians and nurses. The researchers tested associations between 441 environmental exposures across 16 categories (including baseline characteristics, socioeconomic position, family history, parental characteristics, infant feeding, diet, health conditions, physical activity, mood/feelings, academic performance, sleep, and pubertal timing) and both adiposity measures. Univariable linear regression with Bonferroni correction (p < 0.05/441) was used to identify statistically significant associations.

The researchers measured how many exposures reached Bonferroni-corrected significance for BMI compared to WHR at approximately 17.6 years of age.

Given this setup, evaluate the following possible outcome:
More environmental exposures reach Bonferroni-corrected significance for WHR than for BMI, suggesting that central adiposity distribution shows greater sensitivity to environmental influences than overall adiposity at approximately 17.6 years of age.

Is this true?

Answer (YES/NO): NO